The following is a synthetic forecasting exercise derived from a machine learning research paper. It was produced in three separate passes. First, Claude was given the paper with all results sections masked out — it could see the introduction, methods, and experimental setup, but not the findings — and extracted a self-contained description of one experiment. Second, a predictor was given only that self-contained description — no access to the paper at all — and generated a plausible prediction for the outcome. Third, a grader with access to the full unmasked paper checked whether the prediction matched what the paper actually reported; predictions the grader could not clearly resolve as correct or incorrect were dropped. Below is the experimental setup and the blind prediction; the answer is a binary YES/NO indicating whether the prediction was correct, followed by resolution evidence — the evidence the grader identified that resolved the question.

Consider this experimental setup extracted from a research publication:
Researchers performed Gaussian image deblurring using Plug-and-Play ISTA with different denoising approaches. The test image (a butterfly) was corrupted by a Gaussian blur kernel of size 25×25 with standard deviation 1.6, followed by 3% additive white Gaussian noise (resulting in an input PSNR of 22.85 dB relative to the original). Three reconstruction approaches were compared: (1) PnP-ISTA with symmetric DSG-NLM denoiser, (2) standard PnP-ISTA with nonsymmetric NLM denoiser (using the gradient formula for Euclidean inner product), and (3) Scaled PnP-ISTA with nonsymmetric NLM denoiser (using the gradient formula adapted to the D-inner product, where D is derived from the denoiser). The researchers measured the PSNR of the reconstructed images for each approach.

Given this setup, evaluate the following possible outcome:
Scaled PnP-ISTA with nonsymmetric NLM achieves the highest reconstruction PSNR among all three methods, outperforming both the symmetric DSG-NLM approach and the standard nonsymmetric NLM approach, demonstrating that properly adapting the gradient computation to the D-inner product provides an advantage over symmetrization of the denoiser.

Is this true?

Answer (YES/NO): NO